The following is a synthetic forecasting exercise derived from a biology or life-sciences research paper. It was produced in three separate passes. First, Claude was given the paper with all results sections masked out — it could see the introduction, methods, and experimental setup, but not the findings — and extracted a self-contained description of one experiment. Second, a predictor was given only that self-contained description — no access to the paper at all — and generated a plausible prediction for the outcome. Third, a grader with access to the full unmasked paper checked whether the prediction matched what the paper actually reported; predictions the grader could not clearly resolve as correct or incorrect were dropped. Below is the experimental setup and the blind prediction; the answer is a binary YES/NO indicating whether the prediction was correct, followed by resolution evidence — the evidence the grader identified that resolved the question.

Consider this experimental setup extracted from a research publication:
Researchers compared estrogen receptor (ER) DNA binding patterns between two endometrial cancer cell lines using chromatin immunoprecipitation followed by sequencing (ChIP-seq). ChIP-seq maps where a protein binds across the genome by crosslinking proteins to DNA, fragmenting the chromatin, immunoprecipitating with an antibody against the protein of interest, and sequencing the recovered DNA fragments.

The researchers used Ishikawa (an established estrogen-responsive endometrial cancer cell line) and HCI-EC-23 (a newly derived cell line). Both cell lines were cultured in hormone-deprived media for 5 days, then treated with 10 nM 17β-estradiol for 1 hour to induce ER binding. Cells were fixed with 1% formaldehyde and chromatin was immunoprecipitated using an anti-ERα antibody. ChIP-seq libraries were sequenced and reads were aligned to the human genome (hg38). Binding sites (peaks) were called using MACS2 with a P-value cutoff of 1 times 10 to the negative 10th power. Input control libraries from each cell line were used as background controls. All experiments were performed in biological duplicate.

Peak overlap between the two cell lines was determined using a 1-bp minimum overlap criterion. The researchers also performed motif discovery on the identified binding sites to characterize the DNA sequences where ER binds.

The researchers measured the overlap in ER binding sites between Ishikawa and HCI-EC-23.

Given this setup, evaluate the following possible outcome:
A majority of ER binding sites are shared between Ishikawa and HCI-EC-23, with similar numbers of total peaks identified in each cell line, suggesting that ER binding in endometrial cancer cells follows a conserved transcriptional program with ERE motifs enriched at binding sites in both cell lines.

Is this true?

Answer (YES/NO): NO